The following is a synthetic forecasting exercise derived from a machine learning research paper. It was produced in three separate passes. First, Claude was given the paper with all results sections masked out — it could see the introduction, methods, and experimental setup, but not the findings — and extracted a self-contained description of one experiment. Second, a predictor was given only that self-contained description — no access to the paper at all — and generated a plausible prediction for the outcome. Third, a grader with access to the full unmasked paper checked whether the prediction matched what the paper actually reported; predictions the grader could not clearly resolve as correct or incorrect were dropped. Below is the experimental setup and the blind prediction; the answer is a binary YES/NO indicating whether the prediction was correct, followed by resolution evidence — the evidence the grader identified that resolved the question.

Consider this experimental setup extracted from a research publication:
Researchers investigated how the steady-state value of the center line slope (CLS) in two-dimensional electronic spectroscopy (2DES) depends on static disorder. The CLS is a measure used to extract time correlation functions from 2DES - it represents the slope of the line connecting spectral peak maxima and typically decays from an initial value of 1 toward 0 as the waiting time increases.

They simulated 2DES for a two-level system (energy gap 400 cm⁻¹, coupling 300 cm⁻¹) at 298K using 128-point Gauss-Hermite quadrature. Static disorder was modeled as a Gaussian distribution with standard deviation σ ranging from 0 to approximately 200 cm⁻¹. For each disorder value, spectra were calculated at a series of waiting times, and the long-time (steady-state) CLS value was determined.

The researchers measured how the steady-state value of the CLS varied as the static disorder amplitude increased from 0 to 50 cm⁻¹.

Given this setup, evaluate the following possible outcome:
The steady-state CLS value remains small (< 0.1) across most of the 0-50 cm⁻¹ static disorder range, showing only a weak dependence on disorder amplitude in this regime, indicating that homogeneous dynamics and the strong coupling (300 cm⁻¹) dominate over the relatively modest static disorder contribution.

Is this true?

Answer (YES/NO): NO